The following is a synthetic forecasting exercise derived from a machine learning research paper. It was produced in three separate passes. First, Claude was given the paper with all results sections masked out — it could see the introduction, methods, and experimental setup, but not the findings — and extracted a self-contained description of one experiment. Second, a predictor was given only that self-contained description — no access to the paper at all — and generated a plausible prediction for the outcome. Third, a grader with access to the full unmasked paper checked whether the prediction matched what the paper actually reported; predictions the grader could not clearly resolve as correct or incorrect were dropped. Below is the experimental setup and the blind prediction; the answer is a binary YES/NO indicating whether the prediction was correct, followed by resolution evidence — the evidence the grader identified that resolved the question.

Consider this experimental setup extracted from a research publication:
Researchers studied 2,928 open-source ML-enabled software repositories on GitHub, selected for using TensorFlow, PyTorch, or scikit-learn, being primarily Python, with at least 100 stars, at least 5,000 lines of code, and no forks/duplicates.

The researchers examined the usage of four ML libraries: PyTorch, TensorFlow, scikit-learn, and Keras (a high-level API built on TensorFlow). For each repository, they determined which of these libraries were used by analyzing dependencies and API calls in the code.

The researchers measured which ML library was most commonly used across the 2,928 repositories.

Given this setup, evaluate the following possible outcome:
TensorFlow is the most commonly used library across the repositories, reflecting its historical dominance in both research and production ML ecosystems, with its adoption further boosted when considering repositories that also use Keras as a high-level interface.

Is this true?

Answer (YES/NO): NO